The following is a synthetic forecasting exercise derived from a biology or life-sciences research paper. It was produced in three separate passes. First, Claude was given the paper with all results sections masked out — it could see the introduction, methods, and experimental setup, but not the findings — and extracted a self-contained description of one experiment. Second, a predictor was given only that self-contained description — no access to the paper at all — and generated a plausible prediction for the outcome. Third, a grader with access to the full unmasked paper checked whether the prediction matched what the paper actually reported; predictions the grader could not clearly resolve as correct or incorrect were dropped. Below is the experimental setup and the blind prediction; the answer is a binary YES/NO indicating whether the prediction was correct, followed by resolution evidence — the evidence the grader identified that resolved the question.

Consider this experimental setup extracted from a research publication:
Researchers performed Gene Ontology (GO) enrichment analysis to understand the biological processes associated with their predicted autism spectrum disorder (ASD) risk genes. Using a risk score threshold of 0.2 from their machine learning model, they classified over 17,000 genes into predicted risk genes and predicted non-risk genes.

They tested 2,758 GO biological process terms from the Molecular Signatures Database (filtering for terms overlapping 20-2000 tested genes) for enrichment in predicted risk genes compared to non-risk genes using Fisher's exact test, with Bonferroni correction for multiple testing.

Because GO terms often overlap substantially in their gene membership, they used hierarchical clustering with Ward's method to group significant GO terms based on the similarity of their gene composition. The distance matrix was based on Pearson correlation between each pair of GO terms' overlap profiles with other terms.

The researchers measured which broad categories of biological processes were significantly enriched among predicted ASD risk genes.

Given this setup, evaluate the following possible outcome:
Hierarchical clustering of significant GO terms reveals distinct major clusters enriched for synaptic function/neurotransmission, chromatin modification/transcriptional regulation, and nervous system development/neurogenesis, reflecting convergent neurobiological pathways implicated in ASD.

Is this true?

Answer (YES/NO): YES